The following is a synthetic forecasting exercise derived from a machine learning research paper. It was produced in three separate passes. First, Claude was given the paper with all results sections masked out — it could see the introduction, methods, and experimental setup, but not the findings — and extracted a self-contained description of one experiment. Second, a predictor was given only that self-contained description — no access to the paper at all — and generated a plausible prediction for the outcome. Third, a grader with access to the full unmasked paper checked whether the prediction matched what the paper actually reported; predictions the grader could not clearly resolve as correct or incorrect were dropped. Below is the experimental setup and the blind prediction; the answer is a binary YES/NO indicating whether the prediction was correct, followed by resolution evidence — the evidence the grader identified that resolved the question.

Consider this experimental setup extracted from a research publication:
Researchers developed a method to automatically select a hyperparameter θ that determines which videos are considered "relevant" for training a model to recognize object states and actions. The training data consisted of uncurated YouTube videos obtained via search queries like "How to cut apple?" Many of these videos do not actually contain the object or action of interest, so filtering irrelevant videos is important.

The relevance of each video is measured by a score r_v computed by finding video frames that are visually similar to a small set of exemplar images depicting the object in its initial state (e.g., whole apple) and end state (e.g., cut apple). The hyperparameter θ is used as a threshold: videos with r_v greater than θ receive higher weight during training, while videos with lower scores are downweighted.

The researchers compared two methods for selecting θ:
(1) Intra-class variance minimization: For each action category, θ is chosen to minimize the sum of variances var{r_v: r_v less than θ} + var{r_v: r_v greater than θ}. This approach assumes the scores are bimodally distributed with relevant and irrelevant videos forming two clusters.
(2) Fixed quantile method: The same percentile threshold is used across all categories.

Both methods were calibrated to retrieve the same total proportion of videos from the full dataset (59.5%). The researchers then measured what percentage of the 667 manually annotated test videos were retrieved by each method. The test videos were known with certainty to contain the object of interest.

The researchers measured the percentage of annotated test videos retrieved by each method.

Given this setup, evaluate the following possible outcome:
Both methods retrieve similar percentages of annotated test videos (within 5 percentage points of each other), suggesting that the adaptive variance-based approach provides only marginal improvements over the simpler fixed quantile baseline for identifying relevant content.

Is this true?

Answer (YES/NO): YES